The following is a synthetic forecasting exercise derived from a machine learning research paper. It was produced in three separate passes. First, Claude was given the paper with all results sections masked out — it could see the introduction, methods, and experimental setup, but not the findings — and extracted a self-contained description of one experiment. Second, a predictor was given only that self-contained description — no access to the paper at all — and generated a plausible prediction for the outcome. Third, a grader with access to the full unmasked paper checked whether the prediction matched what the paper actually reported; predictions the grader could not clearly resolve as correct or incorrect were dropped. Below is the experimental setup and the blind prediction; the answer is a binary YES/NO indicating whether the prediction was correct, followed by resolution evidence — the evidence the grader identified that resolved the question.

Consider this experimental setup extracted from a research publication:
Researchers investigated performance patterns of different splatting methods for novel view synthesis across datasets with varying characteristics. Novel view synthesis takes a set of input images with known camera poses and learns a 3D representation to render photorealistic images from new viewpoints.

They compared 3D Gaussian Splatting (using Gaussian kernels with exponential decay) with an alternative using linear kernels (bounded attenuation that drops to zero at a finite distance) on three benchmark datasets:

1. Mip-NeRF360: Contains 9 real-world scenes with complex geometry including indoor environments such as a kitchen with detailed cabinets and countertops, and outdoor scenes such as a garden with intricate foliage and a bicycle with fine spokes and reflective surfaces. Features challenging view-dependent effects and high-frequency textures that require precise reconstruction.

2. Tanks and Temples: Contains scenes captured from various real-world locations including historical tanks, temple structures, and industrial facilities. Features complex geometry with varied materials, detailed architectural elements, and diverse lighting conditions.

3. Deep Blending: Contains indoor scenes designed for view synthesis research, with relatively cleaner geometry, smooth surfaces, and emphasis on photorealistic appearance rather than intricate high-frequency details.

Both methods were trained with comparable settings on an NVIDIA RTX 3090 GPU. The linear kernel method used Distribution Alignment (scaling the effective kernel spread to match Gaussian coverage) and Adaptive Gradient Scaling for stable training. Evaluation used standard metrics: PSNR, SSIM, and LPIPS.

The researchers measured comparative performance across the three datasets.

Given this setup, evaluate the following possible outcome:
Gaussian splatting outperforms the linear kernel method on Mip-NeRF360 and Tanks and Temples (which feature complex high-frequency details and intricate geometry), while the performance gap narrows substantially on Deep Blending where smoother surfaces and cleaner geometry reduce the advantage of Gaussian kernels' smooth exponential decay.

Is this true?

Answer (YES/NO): NO